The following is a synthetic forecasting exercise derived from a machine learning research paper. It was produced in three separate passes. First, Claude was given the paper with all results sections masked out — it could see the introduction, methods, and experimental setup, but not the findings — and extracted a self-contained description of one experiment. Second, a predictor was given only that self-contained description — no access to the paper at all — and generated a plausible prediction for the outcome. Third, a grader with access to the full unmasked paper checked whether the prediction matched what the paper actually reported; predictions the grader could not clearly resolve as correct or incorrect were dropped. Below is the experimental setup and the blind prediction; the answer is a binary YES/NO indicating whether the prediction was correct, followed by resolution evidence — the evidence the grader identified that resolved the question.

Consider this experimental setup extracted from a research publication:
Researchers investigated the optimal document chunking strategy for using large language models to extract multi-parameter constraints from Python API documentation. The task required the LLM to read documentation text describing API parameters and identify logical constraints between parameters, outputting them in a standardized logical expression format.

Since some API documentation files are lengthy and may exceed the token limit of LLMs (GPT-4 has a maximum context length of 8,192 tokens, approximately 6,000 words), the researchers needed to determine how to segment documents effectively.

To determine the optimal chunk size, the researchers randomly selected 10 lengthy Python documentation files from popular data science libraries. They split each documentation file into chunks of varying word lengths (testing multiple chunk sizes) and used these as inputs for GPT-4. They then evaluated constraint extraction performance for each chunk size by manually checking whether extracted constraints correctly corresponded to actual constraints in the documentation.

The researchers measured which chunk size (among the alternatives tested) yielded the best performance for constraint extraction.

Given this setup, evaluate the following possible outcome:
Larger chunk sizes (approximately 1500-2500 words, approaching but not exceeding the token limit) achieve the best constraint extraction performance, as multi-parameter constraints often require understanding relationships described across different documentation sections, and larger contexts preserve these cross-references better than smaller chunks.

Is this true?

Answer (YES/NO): NO